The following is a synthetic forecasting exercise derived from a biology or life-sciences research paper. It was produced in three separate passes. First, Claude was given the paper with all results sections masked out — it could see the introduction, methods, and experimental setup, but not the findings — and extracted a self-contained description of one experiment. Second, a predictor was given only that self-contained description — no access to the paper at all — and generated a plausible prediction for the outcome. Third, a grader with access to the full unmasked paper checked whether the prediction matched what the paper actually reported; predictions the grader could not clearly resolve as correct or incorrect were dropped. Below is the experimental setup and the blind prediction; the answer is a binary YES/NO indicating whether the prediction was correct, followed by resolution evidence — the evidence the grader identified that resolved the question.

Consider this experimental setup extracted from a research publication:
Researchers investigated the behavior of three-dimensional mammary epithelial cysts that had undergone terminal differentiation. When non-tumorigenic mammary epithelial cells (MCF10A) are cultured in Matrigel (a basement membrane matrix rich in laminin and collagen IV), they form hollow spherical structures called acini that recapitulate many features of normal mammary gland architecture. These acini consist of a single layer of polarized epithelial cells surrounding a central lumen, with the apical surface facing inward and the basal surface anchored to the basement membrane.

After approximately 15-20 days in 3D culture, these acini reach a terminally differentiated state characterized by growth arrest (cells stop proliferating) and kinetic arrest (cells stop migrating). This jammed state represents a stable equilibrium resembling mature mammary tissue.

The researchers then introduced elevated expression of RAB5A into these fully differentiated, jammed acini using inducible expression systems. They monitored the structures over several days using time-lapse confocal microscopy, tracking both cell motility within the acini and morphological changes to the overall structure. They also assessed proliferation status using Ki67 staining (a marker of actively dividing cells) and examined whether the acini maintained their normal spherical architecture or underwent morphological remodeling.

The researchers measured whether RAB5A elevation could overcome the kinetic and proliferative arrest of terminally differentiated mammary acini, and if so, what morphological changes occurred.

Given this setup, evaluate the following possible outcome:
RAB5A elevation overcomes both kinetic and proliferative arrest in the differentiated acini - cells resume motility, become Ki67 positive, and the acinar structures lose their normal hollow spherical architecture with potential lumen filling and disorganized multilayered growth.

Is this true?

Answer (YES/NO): NO